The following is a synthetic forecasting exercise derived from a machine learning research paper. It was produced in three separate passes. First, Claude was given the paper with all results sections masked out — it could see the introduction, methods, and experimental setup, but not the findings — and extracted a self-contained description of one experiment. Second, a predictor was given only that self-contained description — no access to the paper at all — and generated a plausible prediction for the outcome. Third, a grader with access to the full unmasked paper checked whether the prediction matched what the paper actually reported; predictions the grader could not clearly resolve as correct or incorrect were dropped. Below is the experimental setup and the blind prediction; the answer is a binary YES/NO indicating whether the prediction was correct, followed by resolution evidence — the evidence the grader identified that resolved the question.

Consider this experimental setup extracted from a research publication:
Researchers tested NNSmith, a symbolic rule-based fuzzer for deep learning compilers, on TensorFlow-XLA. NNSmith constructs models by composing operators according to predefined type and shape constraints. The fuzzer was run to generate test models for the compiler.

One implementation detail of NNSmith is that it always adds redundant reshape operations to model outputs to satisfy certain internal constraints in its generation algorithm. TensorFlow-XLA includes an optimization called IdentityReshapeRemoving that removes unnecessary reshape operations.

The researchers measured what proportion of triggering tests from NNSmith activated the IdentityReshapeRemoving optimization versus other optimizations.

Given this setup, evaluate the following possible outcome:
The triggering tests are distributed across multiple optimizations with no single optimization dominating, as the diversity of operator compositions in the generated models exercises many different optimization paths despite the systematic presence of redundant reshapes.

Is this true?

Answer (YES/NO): NO